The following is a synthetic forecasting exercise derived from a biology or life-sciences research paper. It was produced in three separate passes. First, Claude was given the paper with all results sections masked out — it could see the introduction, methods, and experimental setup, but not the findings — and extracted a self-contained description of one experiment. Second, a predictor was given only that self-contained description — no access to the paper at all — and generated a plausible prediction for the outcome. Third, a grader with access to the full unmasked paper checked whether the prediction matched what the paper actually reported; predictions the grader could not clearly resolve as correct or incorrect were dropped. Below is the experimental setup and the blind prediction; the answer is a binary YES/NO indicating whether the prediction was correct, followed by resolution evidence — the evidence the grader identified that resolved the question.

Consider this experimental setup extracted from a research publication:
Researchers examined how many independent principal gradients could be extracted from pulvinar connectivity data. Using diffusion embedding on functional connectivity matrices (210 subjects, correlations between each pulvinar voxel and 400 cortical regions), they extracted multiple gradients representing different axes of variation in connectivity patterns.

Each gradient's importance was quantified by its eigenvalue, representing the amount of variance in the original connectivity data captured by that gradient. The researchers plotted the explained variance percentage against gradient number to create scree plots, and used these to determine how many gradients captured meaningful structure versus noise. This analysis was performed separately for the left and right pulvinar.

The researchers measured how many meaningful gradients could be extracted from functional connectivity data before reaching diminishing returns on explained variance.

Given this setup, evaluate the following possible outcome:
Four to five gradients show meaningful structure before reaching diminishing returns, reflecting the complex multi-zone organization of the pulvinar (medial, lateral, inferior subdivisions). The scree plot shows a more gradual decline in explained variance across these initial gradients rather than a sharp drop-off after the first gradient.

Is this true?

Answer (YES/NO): NO